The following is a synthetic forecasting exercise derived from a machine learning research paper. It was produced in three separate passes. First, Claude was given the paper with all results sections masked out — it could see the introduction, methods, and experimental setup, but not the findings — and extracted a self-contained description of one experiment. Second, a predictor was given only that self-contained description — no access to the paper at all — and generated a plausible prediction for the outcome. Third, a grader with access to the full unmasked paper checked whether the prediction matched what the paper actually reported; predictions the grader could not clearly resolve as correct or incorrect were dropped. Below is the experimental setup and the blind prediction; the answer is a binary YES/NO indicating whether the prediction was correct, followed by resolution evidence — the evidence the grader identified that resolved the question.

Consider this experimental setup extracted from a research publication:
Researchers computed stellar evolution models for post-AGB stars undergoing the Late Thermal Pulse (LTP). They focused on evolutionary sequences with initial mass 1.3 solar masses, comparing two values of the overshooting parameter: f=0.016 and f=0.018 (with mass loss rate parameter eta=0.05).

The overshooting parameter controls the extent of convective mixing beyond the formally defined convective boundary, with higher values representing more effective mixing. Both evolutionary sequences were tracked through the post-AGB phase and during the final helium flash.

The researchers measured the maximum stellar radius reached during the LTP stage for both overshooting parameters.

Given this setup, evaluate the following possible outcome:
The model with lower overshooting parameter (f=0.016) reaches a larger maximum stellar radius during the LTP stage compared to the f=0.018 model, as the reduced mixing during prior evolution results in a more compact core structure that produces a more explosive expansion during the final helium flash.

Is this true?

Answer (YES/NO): YES